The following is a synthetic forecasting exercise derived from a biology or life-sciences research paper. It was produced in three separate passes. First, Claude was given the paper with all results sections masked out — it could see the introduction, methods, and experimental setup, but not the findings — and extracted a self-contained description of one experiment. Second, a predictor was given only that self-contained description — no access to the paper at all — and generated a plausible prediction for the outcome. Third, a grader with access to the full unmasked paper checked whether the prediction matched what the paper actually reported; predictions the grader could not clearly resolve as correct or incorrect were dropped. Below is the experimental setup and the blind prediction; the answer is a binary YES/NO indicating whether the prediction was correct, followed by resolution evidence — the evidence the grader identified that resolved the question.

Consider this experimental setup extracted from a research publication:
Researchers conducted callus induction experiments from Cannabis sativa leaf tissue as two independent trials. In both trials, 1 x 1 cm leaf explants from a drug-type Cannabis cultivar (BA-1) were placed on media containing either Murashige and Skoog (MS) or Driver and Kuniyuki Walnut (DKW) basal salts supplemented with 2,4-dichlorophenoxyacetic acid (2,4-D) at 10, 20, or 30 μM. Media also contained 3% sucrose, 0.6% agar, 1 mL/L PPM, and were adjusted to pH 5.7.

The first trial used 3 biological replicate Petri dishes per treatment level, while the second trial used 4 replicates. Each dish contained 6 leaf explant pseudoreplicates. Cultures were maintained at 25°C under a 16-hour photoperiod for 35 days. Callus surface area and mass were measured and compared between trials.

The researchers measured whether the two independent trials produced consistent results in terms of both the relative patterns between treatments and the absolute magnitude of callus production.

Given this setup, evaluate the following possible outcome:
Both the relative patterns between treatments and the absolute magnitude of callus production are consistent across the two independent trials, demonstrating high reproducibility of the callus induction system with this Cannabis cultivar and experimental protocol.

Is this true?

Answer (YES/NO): NO